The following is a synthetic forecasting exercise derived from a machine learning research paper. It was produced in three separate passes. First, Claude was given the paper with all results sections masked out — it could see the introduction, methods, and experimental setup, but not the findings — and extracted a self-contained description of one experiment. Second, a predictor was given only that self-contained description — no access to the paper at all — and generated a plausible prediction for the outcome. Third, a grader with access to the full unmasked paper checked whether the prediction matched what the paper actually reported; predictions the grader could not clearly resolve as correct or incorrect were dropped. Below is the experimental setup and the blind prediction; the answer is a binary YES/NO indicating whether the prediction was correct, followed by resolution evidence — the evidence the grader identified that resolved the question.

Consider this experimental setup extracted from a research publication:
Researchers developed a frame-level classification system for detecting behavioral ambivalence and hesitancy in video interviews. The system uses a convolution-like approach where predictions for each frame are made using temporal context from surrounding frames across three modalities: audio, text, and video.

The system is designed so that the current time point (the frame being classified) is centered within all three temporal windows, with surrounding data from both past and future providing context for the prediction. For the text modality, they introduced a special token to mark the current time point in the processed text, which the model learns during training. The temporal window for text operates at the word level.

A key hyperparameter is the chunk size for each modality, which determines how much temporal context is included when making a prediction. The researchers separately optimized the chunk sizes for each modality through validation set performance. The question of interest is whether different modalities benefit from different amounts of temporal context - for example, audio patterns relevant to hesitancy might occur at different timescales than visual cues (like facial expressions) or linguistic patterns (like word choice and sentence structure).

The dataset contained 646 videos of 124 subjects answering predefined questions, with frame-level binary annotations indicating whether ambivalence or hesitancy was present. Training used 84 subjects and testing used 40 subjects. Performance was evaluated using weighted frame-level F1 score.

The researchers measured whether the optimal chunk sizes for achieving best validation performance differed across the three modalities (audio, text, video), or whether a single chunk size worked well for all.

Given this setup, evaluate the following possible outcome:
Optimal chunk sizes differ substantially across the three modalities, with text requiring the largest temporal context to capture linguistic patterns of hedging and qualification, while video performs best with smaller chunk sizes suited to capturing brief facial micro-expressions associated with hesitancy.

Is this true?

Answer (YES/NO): NO